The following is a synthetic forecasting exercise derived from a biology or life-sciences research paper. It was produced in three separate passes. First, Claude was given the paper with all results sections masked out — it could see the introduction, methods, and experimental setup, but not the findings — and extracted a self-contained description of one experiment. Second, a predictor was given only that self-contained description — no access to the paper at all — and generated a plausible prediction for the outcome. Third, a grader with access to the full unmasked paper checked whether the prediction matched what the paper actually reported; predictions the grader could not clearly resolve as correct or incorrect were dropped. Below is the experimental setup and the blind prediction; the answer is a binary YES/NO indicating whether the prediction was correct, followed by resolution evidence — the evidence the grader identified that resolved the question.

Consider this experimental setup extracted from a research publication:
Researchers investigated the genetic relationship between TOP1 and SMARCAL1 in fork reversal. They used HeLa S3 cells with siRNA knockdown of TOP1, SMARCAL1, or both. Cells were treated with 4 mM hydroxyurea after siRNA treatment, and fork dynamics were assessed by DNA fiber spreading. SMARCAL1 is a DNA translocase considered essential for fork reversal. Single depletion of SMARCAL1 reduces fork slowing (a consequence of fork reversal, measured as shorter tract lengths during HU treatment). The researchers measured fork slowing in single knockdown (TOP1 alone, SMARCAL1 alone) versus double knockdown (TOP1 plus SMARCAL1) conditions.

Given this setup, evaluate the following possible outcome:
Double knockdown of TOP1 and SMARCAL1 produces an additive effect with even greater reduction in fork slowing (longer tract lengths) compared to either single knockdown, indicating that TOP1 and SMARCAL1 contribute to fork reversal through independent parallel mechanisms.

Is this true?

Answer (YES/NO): NO